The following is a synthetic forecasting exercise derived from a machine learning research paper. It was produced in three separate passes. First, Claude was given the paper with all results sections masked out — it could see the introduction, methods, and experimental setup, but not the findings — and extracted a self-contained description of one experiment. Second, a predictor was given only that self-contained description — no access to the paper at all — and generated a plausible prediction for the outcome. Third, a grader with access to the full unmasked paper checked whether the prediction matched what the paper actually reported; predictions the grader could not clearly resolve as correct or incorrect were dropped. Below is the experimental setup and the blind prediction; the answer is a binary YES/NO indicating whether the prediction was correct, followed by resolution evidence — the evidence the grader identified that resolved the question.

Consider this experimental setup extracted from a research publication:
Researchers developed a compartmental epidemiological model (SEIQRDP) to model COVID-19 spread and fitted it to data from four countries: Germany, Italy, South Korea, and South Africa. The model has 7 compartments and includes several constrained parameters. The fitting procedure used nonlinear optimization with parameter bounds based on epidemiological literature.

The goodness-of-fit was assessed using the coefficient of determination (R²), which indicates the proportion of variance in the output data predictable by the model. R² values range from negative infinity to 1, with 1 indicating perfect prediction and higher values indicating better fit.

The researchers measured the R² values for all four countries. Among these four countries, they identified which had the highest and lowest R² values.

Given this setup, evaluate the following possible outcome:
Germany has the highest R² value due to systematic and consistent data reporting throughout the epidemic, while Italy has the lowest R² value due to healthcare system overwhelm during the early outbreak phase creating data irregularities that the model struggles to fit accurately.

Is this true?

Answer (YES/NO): NO